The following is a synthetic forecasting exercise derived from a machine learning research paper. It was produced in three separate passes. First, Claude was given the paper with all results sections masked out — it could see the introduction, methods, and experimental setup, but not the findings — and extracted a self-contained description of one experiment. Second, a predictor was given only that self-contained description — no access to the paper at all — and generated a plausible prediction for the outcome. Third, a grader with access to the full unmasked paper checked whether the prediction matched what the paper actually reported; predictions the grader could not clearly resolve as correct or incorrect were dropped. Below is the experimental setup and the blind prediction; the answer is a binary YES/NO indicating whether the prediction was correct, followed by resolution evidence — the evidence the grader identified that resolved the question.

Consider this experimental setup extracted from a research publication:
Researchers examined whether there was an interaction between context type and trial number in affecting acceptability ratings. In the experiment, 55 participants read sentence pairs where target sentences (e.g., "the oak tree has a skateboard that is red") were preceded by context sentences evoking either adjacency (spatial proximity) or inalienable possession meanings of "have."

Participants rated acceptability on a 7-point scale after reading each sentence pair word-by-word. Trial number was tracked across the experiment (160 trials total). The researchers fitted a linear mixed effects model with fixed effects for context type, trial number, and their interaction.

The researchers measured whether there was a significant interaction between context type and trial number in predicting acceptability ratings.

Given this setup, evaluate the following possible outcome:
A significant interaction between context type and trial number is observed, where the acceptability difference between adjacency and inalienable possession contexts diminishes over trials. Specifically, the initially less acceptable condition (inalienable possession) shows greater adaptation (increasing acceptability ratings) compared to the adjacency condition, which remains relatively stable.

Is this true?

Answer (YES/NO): NO